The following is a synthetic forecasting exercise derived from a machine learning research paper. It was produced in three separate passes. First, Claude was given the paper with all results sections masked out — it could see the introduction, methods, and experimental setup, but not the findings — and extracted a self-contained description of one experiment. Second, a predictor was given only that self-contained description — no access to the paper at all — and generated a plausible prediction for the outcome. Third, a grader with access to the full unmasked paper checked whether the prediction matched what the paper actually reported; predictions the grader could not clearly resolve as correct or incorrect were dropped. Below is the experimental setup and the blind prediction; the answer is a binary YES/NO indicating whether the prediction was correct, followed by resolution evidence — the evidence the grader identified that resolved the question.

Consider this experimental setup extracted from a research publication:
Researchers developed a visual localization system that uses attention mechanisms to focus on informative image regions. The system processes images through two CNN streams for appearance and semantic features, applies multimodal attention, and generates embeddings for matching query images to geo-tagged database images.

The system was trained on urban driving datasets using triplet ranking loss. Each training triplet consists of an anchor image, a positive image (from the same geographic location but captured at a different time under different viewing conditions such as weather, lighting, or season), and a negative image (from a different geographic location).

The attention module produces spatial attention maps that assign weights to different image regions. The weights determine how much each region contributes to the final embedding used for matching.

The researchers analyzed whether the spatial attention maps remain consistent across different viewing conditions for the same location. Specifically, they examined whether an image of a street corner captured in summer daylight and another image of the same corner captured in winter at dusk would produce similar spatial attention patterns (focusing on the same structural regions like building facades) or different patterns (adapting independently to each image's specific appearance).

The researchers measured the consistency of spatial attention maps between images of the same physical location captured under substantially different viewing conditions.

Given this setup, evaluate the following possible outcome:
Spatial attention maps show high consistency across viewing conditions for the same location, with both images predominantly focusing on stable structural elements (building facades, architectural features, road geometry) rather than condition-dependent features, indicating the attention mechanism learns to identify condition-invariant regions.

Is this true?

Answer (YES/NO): YES